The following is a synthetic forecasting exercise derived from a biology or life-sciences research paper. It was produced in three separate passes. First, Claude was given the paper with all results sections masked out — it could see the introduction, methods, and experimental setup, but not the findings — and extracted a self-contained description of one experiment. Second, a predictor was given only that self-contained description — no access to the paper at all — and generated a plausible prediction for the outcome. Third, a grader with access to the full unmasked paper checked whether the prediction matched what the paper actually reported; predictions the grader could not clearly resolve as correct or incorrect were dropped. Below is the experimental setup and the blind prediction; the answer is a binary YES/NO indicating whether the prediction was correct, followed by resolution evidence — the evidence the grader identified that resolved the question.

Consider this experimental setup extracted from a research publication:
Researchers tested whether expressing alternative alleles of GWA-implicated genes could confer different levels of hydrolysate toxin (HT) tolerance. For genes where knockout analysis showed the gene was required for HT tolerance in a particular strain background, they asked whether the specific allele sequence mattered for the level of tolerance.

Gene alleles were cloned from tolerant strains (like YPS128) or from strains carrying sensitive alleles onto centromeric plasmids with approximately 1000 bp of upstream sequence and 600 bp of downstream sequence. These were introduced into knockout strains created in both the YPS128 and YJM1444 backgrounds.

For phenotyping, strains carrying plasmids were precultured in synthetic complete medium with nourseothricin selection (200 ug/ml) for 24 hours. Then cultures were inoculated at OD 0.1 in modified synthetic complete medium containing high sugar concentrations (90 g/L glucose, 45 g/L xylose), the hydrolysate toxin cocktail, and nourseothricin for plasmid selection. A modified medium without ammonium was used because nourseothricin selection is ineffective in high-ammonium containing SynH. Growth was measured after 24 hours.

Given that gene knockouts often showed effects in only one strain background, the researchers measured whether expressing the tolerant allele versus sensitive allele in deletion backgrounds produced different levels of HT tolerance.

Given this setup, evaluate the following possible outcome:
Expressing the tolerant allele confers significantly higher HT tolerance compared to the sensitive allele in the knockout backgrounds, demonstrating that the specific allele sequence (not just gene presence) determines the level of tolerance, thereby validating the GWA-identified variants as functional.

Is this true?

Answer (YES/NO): NO